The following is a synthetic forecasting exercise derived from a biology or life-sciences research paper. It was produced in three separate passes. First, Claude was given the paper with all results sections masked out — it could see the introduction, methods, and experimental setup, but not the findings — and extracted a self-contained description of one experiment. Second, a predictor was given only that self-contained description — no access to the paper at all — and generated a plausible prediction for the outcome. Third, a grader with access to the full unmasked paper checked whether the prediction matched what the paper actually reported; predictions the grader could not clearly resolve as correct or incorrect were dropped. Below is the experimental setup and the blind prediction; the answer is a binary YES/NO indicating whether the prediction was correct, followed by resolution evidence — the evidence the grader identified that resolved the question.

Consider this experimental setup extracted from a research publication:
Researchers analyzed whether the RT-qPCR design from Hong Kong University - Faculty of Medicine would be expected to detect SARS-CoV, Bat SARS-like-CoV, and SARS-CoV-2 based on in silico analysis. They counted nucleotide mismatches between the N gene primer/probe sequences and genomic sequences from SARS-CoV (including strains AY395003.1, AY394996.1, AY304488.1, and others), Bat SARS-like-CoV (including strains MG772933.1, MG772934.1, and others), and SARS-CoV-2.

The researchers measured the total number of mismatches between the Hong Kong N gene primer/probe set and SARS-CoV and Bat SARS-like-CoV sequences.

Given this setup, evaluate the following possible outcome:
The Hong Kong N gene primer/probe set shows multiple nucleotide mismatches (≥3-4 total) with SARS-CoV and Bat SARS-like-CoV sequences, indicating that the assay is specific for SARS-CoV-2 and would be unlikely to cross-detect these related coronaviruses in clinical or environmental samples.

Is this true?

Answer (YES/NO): NO